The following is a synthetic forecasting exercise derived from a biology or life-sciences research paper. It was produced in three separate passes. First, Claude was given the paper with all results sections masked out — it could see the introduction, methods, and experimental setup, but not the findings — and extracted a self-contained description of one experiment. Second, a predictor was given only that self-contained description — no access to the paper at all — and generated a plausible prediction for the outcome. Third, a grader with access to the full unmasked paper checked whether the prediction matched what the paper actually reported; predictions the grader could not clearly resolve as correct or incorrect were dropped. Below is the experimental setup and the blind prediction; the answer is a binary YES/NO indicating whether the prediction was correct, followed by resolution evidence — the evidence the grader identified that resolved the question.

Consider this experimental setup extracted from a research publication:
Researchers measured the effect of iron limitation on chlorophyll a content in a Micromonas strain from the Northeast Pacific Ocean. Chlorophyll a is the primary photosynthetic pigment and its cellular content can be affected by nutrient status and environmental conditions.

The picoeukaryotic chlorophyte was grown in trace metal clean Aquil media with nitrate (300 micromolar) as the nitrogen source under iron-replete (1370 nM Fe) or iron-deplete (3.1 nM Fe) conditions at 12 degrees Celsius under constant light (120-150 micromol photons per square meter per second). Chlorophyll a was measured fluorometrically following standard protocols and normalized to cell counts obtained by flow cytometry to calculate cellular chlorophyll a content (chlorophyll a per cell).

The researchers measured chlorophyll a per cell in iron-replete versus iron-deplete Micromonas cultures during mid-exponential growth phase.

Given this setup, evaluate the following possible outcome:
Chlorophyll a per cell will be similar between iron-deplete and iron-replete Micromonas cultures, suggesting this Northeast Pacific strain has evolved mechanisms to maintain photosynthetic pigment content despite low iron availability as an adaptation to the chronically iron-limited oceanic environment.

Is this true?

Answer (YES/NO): NO